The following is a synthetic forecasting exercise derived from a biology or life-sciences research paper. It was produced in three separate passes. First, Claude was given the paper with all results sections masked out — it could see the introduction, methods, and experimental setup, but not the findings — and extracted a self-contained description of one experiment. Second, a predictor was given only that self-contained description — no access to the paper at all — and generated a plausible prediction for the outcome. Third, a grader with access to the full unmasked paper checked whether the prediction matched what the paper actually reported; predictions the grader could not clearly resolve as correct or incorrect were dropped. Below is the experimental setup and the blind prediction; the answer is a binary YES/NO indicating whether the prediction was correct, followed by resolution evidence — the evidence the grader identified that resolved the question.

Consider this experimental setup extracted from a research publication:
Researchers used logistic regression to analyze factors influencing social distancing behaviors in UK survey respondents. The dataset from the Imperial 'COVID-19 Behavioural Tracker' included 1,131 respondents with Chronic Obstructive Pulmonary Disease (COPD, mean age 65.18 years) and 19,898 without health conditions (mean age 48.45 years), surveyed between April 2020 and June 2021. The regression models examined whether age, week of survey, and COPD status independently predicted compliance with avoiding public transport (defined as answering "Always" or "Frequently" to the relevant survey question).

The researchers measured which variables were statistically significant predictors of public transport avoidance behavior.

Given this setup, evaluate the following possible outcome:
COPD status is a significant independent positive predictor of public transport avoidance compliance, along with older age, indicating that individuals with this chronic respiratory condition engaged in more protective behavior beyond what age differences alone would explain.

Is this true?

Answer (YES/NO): NO